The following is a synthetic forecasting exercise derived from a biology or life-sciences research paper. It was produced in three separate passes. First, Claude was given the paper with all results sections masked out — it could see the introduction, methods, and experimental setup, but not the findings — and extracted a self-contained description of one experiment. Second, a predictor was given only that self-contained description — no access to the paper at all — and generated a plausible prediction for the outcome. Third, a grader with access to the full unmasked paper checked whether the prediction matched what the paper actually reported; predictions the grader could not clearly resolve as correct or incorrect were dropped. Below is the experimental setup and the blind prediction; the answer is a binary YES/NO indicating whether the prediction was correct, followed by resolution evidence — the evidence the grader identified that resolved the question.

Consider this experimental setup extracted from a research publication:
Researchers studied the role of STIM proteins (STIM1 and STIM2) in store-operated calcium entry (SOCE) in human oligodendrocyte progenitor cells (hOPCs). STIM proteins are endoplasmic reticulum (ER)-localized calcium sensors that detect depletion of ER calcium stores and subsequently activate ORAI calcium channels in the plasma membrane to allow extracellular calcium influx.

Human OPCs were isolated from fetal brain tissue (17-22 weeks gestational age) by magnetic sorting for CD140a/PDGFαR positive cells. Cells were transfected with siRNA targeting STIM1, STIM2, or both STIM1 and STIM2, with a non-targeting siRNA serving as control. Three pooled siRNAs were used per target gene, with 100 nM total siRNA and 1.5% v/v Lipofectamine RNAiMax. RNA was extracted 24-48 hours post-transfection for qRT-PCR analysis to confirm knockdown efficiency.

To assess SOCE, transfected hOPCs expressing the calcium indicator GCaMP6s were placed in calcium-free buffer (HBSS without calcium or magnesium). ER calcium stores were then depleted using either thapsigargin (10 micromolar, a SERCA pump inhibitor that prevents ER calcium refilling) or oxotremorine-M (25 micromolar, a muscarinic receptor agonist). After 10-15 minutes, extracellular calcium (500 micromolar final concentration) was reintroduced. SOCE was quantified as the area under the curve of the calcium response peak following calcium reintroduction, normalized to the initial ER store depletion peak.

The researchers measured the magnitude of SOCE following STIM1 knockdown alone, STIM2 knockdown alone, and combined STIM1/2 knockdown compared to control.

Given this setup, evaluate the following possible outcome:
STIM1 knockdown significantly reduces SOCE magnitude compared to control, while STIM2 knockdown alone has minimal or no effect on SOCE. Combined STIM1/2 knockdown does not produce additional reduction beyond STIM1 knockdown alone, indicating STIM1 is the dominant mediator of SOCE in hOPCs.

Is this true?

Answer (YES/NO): NO